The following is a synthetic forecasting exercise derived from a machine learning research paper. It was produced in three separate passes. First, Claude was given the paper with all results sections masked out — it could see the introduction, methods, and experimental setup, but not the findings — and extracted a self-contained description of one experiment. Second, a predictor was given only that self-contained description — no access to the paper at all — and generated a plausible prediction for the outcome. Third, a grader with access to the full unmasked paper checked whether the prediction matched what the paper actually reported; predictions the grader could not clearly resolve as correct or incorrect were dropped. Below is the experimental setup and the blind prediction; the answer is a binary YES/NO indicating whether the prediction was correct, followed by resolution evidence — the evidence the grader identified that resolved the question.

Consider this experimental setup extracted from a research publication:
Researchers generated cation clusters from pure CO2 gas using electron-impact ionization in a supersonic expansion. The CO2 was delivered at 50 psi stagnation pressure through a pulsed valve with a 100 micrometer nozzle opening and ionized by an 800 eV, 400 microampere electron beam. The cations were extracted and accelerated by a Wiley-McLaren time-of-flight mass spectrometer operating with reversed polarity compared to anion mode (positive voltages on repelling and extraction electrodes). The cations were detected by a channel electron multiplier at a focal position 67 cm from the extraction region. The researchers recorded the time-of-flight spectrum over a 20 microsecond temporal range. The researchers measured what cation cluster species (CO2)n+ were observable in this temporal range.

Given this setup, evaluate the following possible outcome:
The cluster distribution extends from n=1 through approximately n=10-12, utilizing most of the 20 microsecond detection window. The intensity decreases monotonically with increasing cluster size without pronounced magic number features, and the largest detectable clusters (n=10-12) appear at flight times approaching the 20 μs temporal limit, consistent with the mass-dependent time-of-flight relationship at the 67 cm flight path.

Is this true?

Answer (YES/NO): NO